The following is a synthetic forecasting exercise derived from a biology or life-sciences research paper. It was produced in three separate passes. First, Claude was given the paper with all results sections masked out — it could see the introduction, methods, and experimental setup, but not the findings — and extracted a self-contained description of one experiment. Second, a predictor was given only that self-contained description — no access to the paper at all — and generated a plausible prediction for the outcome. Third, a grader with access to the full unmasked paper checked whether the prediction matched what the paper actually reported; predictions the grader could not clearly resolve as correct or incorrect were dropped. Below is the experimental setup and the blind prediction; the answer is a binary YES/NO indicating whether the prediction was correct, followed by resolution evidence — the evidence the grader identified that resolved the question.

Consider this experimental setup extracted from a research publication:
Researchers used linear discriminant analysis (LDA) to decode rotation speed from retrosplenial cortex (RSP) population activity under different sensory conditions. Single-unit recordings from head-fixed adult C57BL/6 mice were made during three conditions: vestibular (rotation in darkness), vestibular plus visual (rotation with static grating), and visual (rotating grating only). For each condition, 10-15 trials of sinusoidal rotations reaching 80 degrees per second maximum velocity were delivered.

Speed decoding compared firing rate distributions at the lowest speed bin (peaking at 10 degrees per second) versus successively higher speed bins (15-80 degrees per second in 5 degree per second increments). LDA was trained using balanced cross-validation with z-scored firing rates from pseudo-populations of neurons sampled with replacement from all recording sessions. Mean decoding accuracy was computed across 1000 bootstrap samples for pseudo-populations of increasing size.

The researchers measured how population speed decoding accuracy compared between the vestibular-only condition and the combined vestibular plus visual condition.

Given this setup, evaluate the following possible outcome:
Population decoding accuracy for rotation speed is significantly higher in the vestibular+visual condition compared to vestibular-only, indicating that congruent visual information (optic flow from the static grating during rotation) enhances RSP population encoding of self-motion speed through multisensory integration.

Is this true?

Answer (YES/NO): YES